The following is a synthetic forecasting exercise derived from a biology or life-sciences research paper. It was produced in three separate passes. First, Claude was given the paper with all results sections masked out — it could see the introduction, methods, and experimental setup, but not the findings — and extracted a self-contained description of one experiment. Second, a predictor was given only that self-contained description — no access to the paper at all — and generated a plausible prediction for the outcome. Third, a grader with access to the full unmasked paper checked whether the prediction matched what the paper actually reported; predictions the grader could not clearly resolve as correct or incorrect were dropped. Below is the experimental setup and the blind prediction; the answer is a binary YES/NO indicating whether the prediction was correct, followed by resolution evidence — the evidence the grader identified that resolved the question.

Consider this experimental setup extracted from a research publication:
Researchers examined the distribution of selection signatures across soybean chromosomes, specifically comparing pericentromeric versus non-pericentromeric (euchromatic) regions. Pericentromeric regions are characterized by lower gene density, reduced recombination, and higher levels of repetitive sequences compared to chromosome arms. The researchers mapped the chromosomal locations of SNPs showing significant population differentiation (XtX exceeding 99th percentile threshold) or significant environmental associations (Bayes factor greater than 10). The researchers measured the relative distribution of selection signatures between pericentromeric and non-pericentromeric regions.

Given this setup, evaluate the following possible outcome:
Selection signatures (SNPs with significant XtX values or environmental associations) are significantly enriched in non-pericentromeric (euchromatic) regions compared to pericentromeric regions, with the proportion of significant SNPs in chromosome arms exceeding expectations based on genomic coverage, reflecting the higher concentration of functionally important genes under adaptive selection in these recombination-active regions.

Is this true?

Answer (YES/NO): YES